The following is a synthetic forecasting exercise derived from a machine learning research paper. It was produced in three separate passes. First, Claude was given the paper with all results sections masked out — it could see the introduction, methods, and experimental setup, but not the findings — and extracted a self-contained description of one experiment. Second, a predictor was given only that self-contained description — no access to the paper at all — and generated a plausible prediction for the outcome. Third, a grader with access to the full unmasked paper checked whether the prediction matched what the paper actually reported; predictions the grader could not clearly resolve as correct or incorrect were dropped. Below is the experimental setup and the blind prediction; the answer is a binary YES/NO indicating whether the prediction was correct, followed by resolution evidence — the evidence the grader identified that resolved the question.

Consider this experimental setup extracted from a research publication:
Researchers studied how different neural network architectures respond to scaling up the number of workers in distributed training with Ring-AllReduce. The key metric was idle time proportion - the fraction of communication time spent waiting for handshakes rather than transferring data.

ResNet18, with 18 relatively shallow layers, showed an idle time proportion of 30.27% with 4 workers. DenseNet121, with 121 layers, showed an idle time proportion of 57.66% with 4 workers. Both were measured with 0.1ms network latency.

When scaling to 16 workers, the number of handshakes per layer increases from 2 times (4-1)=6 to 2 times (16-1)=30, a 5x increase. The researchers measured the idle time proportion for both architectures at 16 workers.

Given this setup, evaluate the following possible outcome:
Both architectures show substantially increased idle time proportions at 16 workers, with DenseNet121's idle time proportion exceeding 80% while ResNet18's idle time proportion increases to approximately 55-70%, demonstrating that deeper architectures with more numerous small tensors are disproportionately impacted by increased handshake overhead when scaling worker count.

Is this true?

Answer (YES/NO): YES